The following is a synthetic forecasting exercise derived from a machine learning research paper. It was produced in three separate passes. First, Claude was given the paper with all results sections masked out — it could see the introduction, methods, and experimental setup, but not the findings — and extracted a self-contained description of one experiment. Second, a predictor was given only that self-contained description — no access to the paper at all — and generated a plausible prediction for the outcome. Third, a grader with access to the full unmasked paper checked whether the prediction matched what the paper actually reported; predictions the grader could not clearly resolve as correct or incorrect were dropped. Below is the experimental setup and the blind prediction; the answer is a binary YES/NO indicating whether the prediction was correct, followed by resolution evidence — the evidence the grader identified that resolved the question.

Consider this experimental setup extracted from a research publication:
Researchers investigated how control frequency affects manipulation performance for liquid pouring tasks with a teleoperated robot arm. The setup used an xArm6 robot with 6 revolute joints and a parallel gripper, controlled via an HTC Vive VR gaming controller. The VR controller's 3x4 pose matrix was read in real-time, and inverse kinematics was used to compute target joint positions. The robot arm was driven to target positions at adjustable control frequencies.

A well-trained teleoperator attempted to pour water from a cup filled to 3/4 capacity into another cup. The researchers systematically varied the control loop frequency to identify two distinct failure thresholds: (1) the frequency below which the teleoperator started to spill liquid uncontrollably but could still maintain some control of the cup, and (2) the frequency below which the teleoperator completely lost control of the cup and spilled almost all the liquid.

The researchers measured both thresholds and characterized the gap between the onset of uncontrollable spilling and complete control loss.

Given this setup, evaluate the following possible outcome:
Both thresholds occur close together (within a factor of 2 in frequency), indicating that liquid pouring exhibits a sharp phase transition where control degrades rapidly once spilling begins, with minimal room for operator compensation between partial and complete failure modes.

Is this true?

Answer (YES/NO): NO